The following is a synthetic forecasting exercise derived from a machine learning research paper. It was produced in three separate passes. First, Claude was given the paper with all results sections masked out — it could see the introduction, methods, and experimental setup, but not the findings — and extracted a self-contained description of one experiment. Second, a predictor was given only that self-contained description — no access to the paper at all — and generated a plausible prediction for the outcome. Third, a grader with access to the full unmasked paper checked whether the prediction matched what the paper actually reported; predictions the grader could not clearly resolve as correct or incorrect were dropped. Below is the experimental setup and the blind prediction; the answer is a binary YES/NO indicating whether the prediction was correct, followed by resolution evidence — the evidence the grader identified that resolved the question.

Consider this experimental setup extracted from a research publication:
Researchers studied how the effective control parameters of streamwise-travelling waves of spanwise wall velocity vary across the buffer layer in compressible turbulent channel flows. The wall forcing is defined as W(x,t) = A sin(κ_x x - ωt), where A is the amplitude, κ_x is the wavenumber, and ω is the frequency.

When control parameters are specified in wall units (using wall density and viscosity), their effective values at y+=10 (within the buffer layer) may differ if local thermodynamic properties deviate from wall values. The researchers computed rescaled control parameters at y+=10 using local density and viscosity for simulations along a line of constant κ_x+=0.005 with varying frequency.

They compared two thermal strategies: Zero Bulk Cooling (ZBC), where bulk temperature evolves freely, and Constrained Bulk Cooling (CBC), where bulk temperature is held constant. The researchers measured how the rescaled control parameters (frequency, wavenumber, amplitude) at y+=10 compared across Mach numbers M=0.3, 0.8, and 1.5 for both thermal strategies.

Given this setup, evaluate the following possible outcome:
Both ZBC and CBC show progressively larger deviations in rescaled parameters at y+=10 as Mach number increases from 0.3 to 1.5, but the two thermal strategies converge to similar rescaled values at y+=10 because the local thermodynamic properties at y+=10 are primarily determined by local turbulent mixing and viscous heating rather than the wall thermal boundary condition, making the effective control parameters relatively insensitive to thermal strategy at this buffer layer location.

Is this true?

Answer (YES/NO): NO